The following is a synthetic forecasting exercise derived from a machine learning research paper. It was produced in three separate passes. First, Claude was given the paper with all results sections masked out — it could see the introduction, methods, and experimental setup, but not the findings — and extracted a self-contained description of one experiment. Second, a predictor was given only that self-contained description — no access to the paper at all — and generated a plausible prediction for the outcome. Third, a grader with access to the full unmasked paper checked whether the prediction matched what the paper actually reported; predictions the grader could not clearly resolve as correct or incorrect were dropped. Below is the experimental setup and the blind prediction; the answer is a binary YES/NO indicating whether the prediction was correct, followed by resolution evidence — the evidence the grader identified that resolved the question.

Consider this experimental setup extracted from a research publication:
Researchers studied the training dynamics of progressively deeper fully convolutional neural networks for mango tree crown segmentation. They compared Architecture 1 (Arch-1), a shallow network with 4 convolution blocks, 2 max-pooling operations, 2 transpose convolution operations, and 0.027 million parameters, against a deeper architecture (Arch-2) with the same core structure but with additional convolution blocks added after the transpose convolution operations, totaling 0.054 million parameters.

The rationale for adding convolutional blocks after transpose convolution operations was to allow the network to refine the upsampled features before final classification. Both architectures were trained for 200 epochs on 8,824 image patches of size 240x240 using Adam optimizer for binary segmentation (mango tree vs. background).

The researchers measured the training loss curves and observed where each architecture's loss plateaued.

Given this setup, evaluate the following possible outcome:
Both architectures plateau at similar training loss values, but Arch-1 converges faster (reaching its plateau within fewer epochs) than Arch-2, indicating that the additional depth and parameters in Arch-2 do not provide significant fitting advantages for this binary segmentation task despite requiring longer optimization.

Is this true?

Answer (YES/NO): NO